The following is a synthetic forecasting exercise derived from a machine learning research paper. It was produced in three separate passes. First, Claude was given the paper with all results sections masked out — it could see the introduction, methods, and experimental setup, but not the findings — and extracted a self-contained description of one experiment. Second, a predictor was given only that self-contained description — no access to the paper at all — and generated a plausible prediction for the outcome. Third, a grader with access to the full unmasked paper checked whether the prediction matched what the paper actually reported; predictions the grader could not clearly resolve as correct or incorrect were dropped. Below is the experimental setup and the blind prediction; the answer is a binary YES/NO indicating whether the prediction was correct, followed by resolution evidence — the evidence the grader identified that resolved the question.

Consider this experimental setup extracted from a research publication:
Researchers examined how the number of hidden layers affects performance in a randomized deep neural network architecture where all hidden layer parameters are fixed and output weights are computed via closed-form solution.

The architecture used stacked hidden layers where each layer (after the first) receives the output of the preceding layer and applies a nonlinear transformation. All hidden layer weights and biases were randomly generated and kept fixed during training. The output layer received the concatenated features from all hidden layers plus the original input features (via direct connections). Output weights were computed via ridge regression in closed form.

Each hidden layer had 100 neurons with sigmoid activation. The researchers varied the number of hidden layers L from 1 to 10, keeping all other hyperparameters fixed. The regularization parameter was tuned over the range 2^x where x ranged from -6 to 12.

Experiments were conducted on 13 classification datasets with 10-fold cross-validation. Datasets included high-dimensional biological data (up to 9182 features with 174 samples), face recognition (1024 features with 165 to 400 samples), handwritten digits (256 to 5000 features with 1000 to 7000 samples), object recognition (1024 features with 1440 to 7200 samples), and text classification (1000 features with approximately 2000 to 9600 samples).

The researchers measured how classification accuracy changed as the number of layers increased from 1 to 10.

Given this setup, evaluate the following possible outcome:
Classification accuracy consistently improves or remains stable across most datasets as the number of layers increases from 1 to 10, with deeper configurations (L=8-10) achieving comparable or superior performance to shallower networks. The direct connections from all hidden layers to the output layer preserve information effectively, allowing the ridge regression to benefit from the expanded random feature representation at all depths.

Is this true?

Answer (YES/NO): NO